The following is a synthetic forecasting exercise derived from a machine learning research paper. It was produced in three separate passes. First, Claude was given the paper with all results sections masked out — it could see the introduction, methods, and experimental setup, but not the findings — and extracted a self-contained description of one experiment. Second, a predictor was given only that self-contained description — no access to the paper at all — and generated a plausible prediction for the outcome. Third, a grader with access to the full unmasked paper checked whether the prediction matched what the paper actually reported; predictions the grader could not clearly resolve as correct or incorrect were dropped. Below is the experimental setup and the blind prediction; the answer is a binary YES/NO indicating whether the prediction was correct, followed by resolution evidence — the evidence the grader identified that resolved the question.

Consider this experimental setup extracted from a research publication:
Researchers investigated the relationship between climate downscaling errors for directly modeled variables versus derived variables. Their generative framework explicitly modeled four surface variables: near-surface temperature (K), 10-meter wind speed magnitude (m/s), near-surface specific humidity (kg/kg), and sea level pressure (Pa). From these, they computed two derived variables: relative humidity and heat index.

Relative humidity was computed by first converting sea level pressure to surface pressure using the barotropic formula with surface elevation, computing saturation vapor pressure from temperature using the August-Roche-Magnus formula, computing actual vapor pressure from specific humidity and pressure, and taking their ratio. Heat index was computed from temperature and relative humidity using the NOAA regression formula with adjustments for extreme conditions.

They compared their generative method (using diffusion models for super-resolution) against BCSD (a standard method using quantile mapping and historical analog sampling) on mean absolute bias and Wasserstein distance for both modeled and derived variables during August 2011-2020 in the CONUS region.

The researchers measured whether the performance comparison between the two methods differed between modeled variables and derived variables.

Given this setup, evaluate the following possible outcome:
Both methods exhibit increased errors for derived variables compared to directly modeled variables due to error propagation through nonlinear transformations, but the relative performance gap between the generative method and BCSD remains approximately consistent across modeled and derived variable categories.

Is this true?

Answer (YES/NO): NO